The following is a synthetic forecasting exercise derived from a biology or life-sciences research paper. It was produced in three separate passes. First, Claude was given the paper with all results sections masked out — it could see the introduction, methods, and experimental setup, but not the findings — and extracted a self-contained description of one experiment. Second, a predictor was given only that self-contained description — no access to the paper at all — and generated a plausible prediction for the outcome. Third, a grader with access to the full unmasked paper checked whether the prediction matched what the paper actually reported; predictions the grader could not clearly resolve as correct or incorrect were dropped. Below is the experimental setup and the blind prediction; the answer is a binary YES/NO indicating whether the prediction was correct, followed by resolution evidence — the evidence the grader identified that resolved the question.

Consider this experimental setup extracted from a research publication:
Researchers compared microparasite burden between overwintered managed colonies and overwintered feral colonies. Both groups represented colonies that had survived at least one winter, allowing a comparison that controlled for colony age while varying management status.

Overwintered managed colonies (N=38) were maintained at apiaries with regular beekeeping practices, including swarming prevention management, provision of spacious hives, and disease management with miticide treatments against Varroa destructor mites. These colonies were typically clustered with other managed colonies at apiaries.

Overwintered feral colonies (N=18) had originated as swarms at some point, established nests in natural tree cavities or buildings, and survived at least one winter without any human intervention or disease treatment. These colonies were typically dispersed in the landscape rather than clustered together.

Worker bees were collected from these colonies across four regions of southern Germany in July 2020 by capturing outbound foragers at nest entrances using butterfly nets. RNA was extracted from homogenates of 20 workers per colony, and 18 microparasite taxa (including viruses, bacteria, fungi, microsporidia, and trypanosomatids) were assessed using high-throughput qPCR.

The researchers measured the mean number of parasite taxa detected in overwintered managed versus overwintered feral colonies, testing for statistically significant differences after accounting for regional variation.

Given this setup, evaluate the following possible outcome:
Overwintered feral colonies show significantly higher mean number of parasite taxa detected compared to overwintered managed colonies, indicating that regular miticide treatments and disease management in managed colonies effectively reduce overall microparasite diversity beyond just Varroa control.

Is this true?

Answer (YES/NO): NO